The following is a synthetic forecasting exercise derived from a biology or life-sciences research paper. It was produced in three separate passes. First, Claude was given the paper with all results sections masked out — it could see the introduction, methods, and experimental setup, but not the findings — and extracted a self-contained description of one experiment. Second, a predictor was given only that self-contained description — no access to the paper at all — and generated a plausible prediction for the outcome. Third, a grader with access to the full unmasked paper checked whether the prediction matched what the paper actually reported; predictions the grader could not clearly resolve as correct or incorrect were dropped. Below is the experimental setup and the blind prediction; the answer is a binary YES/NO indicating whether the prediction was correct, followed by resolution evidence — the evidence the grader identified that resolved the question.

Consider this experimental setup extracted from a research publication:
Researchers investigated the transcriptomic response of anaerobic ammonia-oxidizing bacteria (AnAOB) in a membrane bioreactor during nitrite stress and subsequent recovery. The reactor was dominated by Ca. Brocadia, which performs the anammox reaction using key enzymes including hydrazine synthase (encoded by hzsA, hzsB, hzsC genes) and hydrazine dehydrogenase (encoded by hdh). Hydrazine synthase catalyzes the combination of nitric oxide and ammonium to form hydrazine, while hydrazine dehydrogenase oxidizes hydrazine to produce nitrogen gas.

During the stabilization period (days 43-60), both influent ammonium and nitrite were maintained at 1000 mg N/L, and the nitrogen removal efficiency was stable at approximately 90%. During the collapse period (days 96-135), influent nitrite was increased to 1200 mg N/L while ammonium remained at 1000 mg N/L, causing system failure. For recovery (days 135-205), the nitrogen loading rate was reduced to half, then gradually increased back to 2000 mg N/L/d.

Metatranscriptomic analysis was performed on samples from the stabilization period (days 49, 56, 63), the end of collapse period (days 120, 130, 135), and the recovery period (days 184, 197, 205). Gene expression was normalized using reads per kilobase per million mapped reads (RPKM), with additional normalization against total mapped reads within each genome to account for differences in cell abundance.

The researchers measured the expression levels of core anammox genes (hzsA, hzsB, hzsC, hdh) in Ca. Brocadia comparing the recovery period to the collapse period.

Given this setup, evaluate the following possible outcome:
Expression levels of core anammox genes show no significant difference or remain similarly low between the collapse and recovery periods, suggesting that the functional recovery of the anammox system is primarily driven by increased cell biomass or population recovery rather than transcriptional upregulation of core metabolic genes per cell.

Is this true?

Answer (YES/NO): NO